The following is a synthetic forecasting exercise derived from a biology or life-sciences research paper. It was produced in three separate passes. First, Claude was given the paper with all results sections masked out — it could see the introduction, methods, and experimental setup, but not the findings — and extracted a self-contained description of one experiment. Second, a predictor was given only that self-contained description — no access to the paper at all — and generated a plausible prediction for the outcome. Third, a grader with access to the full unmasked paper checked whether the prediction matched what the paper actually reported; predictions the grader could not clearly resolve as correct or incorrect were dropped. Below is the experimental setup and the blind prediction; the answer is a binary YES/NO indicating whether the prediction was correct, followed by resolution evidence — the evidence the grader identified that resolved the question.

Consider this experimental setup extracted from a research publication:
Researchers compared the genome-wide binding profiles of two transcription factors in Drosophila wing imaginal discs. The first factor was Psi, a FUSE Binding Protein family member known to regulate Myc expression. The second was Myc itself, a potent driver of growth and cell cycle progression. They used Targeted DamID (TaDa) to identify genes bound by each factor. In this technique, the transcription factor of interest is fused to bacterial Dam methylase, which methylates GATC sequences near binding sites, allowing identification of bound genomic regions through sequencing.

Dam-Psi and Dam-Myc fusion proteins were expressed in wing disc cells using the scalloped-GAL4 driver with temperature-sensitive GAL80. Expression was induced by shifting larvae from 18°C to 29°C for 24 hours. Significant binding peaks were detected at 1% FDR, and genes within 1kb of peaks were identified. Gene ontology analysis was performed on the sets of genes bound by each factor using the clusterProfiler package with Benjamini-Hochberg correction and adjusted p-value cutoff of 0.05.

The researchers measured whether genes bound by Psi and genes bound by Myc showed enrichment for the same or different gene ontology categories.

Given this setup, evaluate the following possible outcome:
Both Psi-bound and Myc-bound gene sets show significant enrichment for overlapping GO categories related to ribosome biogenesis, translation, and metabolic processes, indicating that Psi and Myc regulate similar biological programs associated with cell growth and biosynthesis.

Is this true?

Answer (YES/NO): NO